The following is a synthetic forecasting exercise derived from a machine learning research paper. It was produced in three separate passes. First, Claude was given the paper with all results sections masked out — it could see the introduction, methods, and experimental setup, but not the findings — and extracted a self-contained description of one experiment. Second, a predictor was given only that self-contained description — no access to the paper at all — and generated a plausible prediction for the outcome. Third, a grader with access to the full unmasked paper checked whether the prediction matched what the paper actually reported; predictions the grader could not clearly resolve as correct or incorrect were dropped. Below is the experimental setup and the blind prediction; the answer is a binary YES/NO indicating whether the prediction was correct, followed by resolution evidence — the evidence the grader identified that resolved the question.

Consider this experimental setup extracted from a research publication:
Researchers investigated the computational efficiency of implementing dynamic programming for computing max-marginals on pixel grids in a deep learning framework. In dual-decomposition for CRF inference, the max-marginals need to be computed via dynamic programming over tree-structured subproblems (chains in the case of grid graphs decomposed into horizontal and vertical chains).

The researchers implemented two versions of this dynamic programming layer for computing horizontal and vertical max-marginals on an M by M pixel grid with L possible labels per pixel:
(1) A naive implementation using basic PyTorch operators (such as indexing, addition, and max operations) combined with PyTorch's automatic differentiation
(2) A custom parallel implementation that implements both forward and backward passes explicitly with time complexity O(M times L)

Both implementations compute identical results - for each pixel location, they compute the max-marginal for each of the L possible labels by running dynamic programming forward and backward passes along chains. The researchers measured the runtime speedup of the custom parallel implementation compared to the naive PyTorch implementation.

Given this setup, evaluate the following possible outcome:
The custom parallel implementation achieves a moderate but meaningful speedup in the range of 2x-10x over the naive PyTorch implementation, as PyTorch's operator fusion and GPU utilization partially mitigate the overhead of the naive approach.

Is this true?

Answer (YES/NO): YES